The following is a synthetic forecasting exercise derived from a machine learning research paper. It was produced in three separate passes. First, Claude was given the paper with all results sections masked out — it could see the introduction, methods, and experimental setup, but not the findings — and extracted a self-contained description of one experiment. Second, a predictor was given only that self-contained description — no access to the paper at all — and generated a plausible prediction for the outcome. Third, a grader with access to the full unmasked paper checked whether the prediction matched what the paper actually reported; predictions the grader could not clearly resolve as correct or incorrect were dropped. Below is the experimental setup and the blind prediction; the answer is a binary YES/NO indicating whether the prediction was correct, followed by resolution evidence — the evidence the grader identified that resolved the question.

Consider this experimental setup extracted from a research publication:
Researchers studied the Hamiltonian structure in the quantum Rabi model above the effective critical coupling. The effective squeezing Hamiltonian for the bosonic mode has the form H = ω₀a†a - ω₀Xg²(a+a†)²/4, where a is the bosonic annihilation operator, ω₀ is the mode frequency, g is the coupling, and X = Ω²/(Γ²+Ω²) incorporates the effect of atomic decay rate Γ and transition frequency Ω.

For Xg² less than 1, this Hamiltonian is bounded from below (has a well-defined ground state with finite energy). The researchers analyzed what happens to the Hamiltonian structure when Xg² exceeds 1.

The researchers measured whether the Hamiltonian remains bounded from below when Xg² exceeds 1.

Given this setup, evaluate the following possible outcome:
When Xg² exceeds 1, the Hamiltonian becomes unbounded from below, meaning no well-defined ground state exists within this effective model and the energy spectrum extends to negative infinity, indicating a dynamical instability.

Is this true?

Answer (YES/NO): YES